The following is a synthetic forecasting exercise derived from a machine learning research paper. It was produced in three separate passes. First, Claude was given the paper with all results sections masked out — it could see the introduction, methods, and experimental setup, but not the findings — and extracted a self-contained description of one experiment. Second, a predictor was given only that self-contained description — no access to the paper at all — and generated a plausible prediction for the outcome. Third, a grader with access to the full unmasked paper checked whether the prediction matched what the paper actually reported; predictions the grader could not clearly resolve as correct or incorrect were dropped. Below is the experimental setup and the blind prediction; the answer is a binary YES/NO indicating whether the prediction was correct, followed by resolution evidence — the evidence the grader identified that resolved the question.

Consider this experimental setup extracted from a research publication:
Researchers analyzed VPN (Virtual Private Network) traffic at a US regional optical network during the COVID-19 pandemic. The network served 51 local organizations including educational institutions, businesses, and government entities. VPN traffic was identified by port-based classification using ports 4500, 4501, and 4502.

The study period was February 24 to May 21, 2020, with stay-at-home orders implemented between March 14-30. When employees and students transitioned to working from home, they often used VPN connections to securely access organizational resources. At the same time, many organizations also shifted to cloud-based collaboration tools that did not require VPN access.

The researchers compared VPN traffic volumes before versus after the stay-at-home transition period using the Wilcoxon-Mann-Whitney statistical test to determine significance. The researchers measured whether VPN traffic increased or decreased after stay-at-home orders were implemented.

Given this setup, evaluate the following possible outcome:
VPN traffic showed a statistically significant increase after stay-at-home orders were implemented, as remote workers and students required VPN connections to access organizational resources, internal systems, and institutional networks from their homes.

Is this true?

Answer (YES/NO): YES